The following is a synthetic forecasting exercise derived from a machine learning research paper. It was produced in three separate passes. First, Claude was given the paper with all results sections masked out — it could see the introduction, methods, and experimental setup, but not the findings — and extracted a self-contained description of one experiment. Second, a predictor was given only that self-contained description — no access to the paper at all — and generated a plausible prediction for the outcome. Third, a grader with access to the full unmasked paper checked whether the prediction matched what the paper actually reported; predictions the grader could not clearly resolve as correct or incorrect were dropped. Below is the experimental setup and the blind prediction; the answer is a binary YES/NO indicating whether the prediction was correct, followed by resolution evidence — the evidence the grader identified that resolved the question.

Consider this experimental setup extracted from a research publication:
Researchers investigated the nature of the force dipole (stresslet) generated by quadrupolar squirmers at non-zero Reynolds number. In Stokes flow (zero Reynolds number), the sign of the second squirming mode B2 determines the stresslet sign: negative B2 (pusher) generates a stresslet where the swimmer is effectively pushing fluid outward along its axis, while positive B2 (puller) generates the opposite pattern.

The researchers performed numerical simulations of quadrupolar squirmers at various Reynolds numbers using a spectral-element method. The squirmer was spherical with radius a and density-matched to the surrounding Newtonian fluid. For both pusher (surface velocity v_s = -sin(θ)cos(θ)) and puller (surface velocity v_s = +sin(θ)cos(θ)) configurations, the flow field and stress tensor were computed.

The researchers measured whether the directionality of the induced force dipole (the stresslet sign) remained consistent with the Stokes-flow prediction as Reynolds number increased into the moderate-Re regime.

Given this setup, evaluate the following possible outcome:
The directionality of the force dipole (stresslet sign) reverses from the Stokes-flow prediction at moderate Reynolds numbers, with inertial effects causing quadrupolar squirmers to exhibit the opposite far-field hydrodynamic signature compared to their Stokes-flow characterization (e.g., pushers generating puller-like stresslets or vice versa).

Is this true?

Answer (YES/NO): NO